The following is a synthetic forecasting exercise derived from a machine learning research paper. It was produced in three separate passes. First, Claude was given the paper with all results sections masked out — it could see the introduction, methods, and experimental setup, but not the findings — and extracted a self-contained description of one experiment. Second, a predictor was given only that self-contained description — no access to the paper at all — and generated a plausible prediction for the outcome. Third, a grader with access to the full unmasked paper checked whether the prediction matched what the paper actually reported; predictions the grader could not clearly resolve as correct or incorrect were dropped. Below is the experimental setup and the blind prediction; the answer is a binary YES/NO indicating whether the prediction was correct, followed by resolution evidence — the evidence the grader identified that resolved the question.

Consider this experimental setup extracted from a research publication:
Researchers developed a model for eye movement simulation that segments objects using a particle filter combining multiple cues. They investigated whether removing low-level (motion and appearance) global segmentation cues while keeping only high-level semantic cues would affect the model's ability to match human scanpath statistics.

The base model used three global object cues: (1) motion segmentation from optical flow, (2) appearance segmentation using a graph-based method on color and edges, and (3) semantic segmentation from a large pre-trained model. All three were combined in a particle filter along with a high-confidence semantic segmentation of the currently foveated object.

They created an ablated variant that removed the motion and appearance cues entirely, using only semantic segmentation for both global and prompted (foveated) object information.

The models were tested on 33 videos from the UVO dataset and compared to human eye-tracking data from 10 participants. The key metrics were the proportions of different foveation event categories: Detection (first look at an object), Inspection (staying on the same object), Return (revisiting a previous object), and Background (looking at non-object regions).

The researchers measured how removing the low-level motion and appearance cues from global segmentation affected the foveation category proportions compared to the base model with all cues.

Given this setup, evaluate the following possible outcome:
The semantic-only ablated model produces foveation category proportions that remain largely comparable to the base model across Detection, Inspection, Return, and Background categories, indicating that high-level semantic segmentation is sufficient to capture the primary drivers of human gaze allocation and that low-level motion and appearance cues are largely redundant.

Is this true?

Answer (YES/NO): YES